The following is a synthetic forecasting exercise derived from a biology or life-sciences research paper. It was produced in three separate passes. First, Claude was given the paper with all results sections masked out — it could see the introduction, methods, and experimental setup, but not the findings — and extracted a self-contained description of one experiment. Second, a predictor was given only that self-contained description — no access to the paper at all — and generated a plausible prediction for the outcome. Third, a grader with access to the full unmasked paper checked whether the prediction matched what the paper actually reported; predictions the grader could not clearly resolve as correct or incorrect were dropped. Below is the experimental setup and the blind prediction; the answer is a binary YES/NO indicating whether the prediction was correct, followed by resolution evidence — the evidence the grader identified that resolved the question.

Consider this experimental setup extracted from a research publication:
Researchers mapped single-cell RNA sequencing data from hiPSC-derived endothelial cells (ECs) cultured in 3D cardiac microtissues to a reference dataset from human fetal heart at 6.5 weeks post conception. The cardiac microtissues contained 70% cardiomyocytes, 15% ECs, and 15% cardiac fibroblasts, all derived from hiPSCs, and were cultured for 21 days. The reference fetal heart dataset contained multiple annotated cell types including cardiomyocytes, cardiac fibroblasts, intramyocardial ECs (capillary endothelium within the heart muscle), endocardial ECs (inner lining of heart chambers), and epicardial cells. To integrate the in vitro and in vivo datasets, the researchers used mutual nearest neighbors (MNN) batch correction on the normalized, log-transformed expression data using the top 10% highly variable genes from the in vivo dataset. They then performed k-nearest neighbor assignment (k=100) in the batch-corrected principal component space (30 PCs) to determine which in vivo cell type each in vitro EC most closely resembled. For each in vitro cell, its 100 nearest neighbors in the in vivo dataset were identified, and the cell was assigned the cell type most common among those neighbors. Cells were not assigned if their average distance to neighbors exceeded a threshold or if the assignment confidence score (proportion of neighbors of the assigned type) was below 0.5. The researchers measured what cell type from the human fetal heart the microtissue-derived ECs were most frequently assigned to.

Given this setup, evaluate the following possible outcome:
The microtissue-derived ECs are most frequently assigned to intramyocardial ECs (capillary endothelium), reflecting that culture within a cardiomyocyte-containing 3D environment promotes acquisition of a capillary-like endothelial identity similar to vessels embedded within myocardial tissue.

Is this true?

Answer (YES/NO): YES